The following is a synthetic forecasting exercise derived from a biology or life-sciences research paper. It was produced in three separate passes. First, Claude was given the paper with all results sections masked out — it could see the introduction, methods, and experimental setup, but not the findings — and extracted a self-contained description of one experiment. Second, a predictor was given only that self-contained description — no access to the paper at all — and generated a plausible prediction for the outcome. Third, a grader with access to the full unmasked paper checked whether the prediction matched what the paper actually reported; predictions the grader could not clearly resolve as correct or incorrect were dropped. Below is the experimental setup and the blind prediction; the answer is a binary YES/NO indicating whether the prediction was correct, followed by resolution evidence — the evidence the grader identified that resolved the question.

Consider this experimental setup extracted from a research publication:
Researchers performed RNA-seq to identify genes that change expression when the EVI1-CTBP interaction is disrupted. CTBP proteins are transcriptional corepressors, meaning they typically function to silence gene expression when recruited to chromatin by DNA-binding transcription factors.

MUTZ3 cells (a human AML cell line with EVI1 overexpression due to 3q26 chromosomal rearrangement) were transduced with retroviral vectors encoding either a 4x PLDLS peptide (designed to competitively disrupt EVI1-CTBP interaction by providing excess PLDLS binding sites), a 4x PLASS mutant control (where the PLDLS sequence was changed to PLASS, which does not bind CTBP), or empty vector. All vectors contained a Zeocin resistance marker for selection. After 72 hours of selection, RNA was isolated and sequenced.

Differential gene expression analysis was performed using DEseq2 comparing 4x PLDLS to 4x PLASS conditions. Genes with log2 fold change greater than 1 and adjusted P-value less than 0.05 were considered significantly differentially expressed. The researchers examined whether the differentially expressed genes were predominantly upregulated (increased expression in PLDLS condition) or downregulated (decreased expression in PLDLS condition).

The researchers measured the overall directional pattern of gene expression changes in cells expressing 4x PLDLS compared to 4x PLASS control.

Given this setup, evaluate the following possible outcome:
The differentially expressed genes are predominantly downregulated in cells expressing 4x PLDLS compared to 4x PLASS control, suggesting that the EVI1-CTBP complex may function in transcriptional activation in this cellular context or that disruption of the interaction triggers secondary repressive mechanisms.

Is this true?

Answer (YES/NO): NO